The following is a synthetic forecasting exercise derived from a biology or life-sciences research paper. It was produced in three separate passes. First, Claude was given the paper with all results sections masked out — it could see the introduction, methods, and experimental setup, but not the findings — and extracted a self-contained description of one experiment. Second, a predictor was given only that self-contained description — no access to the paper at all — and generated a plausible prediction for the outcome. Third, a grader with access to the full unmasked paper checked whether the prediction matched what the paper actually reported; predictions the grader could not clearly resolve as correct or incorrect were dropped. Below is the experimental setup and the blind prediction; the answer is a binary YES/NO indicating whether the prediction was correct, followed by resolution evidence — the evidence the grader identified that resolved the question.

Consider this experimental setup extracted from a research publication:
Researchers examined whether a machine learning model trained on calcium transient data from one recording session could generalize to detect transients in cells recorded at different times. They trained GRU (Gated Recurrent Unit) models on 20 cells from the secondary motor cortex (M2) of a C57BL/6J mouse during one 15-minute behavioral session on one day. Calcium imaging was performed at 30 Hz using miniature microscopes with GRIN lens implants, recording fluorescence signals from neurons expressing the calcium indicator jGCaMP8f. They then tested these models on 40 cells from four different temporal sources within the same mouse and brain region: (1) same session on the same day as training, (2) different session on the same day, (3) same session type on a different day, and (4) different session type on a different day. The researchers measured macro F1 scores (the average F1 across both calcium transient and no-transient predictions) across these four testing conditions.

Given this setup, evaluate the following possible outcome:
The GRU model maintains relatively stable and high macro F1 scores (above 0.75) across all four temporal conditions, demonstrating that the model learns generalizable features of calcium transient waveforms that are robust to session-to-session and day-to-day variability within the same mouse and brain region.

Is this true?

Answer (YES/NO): YES